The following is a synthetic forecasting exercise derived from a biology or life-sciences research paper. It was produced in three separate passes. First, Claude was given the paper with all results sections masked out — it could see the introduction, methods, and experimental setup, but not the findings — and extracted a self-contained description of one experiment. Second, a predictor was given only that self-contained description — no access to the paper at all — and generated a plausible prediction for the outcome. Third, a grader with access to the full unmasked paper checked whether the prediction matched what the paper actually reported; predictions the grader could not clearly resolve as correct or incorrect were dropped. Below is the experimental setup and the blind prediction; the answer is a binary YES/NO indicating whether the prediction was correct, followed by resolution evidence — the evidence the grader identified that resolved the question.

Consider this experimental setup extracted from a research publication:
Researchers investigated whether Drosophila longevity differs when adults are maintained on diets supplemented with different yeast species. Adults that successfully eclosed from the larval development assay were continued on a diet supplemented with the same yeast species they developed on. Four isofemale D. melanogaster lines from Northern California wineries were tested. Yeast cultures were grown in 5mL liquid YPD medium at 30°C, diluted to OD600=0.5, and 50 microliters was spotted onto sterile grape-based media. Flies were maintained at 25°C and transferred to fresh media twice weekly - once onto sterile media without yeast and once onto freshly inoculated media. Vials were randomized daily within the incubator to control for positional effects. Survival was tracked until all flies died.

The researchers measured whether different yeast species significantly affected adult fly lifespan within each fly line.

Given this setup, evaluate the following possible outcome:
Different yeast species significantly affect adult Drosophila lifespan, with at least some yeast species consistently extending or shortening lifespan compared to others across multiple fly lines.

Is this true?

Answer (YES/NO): NO